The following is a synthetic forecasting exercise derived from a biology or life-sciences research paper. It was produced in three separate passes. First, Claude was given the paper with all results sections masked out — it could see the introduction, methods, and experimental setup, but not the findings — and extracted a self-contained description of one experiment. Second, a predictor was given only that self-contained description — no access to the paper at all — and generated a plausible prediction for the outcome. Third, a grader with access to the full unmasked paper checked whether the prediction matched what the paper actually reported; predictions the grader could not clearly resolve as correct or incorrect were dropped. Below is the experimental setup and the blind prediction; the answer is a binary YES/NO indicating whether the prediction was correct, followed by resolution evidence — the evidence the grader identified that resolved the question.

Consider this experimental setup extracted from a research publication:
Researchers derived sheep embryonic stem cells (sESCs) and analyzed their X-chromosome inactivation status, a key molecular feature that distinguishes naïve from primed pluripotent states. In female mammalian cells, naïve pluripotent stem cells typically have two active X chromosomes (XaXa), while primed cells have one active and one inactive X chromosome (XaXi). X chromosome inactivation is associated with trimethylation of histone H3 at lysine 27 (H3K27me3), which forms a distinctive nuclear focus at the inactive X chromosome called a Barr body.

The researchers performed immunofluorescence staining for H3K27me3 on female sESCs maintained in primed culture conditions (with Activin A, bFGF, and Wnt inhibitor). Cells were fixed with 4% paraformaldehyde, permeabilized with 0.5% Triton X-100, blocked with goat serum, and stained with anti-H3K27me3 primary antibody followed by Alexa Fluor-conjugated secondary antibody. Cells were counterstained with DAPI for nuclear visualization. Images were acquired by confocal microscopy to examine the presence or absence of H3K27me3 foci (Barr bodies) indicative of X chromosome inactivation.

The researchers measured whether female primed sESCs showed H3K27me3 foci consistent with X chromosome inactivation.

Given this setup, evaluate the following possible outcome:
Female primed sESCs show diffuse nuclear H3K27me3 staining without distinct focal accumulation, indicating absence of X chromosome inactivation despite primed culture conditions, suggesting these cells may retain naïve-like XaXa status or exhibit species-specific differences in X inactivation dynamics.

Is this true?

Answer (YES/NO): NO